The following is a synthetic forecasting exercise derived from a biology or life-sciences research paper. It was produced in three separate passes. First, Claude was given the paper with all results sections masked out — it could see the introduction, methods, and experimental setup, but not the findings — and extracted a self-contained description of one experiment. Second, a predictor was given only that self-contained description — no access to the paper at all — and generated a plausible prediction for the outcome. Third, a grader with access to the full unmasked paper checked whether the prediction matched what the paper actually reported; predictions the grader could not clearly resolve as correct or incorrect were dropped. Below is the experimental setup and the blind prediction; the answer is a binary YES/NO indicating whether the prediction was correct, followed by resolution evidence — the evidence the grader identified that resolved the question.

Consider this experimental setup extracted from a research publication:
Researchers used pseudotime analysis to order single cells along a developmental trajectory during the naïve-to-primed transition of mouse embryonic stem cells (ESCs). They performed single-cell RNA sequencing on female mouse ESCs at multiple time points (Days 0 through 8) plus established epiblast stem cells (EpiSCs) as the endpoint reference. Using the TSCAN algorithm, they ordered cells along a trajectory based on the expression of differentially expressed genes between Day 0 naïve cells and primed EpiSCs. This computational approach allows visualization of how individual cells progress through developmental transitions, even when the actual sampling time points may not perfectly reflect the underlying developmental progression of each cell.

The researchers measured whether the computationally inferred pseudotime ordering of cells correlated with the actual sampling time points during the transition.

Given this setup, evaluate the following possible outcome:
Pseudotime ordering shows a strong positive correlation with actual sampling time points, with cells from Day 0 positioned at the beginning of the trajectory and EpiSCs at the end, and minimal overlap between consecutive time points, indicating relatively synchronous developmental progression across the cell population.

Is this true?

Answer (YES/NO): NO